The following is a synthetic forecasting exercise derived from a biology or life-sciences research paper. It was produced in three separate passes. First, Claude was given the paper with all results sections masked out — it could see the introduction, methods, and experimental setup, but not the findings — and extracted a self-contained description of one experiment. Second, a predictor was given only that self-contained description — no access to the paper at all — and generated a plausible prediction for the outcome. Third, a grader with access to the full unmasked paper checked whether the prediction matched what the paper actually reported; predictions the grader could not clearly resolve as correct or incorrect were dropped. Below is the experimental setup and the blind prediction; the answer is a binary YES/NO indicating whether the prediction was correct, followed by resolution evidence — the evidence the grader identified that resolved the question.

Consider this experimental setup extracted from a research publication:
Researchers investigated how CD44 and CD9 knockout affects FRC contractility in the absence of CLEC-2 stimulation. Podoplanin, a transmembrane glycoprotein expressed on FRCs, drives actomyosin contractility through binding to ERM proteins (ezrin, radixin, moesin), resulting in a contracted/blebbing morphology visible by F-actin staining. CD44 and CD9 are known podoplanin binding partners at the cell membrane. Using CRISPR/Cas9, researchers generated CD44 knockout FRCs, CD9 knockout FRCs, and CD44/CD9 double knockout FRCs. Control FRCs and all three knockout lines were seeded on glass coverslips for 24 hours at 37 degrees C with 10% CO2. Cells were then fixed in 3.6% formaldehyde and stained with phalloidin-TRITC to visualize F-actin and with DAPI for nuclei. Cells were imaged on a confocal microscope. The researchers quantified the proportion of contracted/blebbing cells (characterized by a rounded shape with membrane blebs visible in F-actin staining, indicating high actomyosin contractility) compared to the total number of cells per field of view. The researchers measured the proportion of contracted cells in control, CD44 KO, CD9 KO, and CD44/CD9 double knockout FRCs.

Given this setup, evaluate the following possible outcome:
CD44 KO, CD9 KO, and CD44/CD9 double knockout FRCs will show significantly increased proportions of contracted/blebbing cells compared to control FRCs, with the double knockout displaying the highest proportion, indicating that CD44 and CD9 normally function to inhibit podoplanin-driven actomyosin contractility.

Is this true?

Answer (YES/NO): NO